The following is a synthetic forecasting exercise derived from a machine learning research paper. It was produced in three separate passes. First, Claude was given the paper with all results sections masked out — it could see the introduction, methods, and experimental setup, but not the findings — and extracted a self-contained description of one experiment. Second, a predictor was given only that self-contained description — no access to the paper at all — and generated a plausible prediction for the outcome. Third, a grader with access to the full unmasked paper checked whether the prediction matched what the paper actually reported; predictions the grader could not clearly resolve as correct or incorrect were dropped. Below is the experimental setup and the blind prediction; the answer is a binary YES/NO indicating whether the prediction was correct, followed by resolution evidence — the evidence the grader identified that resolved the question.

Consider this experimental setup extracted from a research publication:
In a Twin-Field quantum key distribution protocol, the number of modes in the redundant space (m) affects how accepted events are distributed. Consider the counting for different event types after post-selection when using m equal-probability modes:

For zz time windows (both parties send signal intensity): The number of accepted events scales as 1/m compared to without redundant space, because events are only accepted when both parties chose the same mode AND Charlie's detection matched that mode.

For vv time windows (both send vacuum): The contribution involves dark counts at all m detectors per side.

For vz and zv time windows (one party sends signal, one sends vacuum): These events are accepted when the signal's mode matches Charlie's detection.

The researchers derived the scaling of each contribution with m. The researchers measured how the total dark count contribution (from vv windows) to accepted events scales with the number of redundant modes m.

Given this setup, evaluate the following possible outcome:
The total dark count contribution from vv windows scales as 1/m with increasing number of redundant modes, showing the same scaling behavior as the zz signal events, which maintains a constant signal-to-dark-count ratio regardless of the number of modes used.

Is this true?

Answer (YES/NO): NO